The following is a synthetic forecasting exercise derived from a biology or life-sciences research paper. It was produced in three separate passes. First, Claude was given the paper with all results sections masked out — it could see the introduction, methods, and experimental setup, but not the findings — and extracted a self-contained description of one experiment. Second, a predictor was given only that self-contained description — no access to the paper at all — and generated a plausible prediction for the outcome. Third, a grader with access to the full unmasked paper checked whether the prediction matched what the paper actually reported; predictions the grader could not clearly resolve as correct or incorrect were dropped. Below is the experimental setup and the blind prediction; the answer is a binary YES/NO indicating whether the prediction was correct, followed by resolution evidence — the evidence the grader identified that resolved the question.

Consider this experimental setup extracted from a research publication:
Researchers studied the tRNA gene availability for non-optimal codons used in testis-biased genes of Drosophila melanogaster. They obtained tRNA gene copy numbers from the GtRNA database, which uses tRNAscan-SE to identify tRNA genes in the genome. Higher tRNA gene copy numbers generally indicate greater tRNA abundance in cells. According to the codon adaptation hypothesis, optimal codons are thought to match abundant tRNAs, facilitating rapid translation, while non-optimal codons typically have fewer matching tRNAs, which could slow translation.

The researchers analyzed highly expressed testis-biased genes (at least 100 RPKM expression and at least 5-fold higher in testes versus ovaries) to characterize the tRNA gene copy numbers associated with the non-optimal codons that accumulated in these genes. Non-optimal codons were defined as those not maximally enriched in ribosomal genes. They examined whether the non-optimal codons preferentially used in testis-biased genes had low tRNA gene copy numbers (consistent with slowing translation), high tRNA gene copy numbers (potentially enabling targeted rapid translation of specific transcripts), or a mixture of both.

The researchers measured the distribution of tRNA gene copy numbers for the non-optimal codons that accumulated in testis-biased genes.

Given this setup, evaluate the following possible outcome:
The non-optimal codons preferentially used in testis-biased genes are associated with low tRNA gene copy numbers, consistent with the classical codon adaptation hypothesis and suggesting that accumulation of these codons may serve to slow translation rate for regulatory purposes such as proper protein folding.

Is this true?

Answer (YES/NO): NO